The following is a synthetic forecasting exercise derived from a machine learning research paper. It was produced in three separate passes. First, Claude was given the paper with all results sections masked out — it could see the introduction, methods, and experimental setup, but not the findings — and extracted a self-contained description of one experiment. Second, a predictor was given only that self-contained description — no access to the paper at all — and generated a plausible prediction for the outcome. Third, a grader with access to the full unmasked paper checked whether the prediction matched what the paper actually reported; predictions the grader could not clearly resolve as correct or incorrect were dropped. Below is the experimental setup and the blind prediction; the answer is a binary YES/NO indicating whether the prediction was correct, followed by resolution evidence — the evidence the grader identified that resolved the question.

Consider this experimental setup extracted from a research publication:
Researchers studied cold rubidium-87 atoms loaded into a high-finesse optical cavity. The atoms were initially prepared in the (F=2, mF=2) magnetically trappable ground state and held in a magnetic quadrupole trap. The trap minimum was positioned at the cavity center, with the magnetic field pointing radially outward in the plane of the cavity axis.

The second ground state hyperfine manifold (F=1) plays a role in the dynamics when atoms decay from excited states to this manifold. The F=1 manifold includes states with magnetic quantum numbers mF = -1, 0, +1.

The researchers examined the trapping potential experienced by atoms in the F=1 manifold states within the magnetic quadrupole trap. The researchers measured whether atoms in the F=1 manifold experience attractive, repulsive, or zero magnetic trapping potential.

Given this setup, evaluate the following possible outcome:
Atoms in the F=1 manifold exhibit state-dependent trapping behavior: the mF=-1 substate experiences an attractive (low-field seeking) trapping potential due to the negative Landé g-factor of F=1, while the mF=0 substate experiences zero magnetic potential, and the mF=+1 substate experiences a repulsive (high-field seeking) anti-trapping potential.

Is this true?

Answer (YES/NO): YES